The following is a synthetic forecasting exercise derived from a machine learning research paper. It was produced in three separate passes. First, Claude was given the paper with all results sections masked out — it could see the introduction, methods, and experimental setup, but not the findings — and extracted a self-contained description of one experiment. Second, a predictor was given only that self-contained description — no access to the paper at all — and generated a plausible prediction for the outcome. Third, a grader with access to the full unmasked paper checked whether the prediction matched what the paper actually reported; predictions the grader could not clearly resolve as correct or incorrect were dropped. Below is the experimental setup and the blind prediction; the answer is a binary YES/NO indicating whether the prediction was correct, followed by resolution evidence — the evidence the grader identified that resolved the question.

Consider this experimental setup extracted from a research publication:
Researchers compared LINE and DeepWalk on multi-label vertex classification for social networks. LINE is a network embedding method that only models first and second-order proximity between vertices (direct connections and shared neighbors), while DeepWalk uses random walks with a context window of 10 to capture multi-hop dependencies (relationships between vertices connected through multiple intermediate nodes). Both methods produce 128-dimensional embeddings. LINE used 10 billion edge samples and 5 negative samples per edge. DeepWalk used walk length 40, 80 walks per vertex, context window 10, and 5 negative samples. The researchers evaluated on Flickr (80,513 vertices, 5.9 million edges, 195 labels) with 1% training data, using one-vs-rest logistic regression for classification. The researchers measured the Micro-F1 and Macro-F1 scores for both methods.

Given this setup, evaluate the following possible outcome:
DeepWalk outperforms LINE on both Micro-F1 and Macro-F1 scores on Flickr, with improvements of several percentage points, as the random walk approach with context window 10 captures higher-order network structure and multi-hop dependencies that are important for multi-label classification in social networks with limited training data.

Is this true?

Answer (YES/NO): YES